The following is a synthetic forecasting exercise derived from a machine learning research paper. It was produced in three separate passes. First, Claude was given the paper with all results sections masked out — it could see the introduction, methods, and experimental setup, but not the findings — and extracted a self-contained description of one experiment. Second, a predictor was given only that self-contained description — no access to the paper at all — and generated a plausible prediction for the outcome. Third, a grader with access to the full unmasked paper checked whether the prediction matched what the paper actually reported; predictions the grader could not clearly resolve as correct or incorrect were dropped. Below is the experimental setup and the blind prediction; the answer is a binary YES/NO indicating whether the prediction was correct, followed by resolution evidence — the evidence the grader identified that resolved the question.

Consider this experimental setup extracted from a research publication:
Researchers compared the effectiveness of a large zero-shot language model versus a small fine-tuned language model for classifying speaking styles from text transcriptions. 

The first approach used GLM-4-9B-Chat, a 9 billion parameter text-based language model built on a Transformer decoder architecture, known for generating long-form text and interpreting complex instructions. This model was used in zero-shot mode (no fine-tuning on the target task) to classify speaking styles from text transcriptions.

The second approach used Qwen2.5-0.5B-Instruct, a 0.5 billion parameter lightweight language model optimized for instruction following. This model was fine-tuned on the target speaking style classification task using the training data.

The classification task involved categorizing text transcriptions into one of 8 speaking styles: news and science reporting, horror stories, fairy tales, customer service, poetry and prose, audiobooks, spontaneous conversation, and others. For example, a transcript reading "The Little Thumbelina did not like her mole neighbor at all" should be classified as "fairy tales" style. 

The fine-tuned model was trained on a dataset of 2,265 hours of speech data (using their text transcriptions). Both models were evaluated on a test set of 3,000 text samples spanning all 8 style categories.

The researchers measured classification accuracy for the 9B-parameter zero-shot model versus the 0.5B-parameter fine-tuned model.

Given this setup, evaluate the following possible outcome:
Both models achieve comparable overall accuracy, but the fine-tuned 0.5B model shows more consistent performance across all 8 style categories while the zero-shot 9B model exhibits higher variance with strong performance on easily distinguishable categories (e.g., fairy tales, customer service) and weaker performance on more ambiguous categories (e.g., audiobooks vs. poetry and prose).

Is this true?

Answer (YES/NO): NO